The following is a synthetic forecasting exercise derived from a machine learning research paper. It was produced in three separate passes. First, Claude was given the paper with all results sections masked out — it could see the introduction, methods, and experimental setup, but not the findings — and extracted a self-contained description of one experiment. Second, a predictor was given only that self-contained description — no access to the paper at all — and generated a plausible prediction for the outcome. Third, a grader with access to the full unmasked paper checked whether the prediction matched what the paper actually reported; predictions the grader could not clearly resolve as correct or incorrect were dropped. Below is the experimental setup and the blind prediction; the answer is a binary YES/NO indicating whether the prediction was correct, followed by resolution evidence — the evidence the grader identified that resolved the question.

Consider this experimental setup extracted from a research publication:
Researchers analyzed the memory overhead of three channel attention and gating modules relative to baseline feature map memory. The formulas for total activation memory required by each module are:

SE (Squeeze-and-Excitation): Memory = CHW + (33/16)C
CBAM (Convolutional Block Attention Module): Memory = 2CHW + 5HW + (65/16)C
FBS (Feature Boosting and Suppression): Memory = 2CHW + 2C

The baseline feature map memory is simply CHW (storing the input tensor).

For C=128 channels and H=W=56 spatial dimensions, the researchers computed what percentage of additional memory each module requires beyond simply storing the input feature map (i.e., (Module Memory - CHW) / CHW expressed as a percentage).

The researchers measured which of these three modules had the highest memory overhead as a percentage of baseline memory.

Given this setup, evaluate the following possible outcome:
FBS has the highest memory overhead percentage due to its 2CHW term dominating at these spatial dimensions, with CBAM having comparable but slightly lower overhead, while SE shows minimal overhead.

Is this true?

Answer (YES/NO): NO